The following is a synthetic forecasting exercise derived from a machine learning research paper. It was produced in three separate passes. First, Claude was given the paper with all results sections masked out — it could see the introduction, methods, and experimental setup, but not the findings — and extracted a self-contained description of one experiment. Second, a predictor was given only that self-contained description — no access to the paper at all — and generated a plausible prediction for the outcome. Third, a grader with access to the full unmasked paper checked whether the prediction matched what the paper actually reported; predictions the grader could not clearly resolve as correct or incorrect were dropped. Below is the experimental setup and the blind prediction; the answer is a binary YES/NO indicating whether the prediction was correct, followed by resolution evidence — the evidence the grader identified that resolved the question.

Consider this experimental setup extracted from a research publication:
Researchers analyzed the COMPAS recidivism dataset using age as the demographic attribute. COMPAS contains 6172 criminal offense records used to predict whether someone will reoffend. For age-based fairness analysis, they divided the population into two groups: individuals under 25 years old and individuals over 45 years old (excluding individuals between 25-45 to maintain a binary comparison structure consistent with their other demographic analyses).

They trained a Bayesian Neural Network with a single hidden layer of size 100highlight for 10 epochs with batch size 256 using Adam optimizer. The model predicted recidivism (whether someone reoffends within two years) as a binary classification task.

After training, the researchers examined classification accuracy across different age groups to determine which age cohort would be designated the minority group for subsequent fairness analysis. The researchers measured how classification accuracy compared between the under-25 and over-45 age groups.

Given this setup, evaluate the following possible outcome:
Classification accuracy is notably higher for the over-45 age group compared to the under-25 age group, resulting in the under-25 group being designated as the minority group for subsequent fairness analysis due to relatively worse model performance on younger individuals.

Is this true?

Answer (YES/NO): YES